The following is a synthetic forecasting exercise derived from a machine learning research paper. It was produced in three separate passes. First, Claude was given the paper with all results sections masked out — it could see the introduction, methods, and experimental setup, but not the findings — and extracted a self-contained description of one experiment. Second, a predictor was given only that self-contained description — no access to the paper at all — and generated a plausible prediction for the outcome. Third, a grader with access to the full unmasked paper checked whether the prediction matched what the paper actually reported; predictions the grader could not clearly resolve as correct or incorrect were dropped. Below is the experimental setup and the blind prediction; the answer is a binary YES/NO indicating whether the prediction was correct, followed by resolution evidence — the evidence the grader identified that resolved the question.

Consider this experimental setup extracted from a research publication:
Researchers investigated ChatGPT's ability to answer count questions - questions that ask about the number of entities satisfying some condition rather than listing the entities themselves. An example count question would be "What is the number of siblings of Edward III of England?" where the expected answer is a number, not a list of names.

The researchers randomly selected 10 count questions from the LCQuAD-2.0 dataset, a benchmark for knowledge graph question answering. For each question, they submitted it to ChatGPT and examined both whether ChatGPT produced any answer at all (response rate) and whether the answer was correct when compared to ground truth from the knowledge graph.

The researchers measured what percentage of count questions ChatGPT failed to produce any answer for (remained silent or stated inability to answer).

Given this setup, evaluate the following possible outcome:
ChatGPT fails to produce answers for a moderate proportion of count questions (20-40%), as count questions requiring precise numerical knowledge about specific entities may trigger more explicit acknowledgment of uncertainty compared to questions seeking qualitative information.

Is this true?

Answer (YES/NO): NO